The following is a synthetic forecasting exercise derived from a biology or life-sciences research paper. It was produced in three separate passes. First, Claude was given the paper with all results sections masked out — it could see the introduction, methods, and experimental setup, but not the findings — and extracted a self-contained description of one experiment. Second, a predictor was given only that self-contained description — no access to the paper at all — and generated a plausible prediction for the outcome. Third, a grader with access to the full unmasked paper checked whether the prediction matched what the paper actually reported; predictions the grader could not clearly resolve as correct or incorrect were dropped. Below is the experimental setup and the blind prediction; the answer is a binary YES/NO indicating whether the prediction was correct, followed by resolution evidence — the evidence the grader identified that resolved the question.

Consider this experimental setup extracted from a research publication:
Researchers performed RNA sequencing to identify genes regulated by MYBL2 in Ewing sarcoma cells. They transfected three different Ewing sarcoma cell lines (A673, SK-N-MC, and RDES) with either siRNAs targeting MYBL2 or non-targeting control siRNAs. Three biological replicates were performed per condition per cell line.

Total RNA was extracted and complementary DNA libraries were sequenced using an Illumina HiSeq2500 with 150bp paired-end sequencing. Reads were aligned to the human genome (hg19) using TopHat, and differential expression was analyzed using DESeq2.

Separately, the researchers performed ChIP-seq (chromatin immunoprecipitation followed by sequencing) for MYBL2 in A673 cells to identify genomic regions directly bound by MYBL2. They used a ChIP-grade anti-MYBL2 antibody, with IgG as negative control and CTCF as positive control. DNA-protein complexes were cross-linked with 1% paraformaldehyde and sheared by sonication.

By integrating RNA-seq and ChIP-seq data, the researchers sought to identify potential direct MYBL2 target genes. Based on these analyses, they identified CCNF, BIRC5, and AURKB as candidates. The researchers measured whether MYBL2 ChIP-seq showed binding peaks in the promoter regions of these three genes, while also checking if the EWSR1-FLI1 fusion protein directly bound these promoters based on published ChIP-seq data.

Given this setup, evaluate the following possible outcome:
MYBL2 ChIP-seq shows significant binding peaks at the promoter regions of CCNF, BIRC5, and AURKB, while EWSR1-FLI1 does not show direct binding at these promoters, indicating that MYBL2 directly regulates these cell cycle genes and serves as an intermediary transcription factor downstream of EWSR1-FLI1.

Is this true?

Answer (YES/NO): YES